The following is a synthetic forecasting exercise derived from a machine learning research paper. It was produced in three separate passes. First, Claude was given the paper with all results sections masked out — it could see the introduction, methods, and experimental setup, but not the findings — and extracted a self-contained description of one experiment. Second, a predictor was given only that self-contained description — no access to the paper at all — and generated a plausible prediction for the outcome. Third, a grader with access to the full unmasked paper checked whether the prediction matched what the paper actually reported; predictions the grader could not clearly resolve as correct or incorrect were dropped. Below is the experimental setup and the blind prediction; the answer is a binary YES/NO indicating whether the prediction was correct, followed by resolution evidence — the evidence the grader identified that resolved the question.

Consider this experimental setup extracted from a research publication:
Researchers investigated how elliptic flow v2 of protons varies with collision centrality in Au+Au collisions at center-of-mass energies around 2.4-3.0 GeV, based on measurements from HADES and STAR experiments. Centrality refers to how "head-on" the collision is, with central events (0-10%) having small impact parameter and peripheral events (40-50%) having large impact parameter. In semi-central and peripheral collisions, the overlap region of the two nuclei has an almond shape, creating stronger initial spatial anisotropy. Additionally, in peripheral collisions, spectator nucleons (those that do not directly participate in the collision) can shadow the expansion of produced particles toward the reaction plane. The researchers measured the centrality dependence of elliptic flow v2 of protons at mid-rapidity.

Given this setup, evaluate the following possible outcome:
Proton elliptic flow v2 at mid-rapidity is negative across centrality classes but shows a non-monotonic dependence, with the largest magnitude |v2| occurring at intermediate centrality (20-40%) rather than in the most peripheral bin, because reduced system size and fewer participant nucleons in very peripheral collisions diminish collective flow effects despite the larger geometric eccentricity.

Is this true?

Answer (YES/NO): NO